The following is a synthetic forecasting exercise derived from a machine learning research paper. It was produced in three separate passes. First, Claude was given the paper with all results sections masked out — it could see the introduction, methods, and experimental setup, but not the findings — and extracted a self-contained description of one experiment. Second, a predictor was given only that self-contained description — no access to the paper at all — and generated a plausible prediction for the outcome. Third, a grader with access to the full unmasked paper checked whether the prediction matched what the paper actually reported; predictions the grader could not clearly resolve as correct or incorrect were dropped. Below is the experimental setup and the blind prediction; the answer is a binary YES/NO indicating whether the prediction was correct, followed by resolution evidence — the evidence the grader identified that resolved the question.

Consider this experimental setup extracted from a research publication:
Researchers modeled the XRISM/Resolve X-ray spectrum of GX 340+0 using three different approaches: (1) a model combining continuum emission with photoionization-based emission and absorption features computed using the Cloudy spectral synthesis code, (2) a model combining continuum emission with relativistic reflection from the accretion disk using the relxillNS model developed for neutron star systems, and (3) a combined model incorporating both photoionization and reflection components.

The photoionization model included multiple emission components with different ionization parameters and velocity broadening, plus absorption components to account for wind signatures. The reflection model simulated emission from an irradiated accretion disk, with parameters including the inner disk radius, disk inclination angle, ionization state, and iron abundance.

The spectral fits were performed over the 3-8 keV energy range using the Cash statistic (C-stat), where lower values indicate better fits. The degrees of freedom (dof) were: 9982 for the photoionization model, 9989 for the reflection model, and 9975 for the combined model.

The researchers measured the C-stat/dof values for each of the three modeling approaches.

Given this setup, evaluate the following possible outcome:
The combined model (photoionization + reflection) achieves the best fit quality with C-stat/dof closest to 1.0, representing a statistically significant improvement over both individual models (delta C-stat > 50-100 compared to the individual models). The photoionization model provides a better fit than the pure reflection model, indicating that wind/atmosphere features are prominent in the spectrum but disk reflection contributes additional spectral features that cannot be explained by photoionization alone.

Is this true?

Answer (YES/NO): NO